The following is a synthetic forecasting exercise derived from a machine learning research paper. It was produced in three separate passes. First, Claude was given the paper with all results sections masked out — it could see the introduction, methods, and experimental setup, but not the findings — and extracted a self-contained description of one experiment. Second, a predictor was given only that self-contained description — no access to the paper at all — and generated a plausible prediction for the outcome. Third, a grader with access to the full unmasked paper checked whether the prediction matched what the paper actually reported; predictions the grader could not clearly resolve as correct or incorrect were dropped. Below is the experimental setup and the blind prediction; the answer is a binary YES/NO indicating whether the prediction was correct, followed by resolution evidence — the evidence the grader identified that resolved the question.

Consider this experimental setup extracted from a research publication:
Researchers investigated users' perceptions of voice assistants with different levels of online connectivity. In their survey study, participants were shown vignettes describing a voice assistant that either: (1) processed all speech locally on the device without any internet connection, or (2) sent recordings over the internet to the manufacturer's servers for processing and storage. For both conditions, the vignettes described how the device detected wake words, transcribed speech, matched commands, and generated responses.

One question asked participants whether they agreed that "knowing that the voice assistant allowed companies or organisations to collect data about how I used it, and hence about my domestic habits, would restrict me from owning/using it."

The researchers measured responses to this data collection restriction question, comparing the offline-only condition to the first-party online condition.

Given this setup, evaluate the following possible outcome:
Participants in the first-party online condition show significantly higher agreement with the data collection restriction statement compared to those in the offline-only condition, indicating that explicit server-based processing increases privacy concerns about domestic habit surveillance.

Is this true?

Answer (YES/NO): NO